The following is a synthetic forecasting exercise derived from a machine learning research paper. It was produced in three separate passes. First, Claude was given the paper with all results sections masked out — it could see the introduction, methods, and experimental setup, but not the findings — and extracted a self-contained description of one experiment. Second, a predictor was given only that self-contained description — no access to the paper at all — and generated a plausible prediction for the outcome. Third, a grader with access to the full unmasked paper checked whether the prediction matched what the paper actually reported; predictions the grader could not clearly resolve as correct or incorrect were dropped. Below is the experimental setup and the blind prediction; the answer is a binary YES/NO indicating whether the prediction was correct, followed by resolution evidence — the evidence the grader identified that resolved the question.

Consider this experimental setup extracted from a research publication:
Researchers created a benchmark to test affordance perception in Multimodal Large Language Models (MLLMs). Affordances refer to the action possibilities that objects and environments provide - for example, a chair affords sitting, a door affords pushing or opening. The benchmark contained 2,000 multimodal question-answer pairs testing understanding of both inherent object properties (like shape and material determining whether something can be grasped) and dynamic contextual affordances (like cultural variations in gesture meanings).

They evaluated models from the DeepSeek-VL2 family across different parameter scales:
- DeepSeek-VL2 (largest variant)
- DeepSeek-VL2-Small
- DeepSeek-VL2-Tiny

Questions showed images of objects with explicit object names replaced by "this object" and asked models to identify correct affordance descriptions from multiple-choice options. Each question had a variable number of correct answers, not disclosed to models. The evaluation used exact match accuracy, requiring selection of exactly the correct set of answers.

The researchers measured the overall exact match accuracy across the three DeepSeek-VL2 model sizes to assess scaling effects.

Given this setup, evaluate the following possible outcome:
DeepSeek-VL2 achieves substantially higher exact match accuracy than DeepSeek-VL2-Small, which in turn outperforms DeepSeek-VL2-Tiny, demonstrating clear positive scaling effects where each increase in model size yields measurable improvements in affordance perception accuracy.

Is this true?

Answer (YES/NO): NO